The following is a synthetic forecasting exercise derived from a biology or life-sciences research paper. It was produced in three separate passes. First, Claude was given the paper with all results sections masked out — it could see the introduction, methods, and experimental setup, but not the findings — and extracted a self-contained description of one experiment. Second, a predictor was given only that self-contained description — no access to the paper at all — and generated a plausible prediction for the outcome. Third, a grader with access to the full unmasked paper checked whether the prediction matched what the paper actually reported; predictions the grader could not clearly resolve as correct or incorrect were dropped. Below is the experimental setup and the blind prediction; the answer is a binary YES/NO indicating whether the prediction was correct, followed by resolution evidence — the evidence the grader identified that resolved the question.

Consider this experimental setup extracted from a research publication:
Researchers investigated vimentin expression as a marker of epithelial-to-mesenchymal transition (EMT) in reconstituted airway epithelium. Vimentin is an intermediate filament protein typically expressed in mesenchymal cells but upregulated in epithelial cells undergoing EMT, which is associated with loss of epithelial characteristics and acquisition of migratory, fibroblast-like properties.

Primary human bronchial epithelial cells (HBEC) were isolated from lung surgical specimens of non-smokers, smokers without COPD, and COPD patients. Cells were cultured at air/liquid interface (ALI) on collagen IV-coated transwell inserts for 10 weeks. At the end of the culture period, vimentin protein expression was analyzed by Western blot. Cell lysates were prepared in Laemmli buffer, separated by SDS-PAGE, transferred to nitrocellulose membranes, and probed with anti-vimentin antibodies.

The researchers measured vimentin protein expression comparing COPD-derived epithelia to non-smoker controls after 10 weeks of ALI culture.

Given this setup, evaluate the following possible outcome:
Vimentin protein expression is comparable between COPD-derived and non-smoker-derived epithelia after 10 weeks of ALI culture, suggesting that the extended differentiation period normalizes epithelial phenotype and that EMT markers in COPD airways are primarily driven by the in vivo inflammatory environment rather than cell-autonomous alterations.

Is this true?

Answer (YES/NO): YES